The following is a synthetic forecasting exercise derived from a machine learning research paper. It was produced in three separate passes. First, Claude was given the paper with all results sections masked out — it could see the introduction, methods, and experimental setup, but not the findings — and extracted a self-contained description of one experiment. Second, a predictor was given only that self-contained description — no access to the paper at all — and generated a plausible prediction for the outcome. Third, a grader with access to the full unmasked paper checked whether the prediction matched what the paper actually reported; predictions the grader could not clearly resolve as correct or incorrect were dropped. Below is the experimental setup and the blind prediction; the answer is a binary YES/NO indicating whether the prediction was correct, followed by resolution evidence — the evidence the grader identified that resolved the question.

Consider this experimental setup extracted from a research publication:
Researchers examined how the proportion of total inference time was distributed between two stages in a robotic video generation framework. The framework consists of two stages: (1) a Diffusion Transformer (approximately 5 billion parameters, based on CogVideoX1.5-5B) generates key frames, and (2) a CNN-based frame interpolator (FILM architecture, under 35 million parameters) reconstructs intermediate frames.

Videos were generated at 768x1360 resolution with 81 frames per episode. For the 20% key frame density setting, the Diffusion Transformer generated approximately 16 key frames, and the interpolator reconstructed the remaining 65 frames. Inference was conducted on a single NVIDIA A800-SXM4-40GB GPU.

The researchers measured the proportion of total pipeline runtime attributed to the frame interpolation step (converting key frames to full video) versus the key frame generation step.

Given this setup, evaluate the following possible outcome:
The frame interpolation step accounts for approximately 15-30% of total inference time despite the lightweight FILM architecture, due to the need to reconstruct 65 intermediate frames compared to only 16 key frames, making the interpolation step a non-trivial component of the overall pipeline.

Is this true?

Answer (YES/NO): NO